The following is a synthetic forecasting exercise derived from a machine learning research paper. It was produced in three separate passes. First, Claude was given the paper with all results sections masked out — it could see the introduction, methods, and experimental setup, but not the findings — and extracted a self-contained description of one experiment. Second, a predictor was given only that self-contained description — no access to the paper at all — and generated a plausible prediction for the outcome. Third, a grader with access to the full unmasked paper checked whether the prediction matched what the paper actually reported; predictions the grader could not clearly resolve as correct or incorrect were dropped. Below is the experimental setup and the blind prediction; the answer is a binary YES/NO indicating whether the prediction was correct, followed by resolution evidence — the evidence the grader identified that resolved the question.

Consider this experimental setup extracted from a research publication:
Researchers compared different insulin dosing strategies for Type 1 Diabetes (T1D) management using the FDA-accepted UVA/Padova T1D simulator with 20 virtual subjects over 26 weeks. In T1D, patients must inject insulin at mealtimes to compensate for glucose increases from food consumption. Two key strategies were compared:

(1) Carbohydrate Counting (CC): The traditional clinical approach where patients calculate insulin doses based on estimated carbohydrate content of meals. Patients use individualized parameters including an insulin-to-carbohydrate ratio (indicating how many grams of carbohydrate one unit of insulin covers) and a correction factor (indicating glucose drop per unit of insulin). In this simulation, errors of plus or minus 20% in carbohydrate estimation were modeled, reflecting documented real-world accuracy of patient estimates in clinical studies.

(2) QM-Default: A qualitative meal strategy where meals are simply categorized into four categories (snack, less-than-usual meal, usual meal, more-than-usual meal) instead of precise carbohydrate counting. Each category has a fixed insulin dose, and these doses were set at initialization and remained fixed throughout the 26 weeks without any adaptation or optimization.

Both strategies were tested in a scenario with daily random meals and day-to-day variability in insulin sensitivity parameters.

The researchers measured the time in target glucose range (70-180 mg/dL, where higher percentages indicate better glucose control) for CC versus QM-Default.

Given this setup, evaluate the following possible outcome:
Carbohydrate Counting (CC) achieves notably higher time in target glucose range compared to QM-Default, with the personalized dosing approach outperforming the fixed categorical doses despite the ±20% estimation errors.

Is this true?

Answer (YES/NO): YES